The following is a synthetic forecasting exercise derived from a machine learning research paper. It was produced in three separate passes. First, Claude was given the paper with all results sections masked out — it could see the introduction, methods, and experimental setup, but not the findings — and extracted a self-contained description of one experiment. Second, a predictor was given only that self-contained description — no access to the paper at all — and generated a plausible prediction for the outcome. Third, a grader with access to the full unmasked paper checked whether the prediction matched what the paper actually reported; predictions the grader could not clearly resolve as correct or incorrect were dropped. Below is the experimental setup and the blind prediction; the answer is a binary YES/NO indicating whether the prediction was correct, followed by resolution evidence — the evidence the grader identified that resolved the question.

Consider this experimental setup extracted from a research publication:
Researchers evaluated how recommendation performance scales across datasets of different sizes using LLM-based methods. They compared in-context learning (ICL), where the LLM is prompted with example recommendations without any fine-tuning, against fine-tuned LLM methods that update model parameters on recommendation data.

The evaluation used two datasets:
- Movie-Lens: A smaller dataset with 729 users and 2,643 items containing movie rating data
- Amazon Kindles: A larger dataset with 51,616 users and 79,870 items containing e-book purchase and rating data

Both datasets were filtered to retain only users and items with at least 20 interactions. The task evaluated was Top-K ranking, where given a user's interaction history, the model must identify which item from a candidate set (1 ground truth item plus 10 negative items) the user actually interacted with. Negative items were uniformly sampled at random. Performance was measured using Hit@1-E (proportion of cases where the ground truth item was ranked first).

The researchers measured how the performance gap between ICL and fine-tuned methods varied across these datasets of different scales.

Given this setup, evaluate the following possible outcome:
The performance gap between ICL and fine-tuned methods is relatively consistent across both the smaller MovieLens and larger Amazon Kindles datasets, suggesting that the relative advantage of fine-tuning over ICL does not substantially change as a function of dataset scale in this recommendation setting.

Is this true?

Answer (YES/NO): NO